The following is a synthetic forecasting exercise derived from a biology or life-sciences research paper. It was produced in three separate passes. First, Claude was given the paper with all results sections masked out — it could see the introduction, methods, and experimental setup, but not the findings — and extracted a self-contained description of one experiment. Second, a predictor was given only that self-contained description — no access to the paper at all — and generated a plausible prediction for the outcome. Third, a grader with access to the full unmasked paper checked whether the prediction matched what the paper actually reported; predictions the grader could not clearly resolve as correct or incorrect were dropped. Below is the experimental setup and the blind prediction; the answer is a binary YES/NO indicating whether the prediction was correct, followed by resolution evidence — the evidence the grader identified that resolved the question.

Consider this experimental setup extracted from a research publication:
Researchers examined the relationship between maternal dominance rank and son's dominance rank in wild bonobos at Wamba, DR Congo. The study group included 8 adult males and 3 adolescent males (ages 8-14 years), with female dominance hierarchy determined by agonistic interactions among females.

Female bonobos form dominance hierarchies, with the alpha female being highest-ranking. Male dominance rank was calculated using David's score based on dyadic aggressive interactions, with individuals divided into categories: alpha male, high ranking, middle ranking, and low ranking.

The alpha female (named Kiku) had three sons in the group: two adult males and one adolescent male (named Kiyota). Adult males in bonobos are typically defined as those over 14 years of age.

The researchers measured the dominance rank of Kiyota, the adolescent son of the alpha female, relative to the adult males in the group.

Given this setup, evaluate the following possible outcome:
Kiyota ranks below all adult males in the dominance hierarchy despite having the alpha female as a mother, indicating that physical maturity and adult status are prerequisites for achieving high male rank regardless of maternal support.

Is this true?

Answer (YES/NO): NO